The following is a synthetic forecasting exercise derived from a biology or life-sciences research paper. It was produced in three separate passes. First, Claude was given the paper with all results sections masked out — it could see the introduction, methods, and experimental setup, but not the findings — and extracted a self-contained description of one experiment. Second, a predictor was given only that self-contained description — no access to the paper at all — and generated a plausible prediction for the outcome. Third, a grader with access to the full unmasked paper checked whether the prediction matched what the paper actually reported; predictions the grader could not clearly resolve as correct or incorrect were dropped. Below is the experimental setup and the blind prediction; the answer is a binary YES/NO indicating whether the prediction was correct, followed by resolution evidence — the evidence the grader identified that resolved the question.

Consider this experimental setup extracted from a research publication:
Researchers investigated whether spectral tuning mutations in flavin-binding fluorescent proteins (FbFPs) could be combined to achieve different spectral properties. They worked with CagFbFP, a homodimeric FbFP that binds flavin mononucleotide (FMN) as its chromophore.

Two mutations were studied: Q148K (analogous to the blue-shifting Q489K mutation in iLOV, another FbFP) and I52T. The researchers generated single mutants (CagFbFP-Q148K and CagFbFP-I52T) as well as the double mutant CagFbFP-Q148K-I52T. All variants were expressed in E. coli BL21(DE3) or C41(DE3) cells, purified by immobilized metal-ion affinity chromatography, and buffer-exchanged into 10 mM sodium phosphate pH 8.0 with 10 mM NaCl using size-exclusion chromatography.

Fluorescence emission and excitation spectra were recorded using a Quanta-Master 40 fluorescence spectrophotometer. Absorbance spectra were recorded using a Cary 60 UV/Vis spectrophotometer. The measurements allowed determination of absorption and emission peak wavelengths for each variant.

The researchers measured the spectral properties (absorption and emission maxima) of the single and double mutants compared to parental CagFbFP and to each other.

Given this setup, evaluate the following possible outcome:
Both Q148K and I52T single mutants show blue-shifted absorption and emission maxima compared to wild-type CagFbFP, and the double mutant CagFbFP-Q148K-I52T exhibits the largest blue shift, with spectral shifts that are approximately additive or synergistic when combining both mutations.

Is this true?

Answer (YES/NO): NO